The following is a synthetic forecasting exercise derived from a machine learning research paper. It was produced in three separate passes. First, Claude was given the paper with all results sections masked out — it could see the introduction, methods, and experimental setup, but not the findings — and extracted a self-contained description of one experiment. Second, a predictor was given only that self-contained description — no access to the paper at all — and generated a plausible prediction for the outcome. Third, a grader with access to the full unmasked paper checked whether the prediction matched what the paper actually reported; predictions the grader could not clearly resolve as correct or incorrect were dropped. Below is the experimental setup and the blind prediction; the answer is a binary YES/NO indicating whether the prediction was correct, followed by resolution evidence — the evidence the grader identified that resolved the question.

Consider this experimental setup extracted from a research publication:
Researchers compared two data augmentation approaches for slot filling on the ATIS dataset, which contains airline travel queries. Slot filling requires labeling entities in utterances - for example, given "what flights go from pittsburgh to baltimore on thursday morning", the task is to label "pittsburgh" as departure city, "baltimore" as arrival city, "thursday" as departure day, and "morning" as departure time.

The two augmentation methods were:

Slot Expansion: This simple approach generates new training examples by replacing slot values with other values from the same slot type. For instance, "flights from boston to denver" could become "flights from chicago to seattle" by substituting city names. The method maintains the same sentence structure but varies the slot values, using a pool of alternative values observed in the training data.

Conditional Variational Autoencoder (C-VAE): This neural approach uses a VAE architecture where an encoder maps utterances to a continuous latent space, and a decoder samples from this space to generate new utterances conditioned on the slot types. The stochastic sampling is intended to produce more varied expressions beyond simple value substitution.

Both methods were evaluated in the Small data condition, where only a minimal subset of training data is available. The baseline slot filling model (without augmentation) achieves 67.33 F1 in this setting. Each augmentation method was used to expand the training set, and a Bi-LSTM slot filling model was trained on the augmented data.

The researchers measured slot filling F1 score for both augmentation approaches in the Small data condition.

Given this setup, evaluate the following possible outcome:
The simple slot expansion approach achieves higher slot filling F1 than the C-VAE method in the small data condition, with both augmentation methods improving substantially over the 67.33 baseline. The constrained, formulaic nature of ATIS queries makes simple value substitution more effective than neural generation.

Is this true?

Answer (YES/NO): YES